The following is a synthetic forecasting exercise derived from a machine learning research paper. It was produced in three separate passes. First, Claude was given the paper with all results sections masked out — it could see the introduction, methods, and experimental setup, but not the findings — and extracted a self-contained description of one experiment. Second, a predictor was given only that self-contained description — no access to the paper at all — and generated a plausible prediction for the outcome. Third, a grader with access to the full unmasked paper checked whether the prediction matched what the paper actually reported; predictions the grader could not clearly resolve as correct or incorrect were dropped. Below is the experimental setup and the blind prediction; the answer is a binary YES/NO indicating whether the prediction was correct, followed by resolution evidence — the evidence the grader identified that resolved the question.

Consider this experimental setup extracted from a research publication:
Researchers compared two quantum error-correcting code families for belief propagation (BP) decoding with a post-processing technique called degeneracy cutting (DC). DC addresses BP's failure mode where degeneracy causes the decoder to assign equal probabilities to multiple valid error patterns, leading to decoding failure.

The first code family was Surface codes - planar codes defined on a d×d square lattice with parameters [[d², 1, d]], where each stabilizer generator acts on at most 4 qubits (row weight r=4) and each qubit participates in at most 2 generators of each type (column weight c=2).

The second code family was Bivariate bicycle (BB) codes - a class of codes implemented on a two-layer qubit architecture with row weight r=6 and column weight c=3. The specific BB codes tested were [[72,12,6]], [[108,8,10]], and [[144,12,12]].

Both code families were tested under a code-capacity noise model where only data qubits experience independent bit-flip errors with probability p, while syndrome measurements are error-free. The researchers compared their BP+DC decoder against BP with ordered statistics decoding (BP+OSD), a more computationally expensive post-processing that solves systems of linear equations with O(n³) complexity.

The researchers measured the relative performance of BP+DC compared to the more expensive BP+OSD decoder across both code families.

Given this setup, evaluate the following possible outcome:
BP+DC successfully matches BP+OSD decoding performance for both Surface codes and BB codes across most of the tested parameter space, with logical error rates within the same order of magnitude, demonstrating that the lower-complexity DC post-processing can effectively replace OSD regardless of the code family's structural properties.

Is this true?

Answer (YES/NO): YES